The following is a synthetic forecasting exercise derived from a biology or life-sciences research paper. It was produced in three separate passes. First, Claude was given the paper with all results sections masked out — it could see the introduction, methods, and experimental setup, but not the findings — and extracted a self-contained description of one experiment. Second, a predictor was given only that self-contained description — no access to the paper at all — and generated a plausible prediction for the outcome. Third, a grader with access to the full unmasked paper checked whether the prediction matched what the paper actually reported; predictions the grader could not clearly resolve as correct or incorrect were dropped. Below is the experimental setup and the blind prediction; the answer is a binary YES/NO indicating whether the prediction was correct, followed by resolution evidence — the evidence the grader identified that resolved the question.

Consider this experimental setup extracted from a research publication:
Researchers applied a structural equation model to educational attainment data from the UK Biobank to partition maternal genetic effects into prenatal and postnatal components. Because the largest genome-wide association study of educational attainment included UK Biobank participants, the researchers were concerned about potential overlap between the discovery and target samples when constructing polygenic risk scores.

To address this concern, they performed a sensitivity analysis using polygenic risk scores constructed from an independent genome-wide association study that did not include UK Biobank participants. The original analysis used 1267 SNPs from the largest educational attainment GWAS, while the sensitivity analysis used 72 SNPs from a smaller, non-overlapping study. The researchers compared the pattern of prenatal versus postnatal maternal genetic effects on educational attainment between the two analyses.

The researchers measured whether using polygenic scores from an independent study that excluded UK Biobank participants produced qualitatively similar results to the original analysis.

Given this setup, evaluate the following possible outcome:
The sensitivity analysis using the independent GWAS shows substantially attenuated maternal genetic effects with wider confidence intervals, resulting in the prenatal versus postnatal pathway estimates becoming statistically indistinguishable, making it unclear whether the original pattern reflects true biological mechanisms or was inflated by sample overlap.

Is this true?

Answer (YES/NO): NO